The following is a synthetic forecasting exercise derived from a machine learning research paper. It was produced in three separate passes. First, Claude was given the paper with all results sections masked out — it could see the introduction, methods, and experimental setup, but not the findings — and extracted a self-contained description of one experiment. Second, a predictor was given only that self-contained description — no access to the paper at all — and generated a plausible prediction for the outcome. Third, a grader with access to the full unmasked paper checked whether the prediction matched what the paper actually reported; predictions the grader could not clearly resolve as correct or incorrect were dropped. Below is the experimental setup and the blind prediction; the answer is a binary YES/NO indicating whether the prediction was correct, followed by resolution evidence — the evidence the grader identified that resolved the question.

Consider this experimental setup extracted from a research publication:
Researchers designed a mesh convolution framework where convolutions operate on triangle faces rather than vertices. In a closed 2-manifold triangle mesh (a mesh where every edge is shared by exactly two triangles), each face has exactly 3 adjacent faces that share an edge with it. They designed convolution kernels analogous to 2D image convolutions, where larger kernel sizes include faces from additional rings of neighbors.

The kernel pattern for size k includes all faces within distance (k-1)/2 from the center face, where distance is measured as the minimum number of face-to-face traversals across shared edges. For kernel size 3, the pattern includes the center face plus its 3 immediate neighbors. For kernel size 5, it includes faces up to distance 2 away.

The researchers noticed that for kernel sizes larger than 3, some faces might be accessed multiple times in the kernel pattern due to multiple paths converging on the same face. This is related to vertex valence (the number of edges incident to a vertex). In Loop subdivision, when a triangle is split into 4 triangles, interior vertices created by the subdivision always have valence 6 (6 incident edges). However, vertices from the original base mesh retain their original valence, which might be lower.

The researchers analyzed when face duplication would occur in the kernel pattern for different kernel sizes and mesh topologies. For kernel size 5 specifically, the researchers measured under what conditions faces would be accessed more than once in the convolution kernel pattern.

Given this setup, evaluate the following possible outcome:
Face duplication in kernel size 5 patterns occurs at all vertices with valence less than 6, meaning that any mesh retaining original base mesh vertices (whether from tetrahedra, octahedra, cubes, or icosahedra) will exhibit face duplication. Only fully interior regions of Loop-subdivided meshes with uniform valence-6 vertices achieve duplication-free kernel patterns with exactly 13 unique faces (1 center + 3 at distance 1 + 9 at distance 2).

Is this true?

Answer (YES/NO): NO